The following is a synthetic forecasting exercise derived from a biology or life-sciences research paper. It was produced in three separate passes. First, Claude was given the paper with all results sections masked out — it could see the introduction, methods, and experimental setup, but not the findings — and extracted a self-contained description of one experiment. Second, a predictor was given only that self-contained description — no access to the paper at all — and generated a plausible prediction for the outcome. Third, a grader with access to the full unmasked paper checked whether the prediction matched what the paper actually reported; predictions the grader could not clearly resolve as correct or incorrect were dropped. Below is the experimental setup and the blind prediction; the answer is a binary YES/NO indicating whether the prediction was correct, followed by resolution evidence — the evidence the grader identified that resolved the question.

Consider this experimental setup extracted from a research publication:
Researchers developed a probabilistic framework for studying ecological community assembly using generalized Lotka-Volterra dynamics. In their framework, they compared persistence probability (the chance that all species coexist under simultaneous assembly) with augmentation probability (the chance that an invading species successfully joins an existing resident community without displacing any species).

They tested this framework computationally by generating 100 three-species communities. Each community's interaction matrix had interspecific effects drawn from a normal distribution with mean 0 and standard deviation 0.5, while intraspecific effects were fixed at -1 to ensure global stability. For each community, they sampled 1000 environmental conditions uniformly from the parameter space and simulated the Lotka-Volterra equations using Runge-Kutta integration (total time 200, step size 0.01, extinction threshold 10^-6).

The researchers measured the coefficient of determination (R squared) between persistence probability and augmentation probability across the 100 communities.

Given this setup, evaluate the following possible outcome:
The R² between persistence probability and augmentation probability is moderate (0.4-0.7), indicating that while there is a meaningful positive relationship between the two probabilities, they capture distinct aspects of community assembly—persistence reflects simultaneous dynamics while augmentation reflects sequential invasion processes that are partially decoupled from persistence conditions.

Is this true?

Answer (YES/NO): NO